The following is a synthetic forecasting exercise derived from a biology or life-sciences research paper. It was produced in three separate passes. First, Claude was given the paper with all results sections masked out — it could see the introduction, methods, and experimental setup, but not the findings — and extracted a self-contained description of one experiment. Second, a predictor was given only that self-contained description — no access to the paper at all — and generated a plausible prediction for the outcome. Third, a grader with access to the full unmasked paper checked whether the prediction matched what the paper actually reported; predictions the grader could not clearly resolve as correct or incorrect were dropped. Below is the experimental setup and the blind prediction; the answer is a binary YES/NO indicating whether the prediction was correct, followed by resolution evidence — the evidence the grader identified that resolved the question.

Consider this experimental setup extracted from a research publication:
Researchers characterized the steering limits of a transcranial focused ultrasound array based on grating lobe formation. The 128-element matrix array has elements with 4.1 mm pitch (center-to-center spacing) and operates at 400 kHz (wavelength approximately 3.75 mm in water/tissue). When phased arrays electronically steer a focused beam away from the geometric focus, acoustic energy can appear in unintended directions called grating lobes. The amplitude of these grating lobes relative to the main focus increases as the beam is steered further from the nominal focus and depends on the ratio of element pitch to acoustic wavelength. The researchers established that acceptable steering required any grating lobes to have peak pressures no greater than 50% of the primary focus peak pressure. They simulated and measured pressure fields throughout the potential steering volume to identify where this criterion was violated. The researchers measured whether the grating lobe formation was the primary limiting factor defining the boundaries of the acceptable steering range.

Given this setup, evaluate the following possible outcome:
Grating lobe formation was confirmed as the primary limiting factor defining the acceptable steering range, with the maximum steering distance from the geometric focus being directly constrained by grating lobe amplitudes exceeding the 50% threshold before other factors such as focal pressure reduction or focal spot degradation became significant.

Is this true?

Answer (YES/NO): NO